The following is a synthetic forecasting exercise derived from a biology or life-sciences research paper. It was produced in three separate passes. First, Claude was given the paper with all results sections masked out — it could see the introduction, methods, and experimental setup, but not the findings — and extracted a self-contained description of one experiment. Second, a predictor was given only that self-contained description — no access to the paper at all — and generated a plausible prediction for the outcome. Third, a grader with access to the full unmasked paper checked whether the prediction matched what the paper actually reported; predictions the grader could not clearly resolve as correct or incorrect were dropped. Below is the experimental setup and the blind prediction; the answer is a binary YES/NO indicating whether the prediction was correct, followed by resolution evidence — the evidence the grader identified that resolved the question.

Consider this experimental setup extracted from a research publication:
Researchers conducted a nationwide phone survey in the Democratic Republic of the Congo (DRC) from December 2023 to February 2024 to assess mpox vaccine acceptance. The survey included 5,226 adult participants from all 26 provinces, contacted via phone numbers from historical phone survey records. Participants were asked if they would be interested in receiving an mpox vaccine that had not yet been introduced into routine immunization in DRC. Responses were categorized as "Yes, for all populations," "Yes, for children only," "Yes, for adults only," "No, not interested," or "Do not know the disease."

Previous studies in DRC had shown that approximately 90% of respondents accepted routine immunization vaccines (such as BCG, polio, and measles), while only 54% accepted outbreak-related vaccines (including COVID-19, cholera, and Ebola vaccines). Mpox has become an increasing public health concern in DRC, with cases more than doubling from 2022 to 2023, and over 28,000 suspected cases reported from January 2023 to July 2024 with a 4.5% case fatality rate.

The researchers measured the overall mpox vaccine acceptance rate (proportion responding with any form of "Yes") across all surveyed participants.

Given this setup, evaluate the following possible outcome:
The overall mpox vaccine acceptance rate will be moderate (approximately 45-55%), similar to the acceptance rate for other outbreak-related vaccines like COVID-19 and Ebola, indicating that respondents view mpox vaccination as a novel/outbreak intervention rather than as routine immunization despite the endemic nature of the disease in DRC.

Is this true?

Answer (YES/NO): NO